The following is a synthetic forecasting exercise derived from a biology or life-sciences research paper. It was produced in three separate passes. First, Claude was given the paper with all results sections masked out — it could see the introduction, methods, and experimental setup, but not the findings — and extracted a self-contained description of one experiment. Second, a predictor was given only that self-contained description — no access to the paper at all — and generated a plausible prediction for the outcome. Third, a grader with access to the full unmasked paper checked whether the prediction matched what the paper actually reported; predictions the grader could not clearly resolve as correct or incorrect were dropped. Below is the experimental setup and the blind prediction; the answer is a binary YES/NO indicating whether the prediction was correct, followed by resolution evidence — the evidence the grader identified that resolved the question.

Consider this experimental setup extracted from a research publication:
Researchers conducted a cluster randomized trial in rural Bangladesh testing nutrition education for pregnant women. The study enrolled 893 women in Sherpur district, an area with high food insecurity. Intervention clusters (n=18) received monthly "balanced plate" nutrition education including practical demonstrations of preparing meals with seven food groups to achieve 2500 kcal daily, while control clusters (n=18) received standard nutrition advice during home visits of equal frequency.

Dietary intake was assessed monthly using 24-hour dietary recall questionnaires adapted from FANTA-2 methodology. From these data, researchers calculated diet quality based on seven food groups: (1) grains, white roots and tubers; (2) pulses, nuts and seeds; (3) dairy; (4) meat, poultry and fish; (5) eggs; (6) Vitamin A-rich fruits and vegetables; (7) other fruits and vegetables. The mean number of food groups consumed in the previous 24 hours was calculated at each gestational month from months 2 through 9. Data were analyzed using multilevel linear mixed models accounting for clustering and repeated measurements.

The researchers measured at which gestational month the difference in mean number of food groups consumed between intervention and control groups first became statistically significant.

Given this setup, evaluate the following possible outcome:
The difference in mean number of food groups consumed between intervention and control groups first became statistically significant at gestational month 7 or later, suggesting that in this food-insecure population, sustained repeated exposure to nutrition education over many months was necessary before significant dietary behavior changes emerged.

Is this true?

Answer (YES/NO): NO